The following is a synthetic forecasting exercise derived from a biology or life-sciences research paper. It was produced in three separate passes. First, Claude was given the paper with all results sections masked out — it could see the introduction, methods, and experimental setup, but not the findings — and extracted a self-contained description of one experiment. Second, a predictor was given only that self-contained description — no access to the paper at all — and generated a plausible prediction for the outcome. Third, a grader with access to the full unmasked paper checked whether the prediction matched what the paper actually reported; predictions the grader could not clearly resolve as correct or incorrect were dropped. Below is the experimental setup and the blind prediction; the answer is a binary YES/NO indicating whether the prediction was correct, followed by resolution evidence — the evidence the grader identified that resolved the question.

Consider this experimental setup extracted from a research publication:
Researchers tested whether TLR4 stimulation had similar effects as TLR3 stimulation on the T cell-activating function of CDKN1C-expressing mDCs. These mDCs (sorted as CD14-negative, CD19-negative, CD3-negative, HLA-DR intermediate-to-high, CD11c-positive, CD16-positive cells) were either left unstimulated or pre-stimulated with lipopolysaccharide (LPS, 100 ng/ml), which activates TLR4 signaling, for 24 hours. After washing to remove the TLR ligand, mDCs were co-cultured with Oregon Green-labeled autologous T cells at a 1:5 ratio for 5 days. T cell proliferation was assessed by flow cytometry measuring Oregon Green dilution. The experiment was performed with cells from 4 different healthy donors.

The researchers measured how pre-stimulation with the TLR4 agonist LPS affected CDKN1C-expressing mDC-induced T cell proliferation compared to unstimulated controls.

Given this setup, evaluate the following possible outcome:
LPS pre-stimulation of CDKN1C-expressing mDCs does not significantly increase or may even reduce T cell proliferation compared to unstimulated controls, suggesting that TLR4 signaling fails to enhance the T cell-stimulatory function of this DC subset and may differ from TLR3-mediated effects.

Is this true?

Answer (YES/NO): NO